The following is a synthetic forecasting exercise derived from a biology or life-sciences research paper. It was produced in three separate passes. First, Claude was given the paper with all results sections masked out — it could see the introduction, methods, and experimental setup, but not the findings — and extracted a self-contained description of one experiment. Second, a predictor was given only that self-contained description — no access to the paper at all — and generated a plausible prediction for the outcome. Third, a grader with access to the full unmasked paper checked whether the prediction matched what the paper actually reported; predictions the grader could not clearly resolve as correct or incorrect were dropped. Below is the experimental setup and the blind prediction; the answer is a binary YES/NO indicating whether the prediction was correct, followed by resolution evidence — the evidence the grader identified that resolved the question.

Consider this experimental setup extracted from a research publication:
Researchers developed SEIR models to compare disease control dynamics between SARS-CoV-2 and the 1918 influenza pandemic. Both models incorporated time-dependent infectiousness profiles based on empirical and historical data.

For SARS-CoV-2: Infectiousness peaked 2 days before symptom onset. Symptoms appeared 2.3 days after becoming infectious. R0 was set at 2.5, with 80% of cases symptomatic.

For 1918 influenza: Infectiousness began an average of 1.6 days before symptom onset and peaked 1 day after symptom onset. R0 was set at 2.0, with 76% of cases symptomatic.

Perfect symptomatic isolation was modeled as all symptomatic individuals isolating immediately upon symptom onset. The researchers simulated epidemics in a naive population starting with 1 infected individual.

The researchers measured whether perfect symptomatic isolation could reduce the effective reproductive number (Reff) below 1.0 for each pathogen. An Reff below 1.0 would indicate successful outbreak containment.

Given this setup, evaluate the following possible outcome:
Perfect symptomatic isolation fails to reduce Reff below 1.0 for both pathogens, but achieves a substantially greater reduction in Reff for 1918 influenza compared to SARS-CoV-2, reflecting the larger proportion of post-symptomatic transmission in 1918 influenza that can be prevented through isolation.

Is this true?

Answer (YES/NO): NO